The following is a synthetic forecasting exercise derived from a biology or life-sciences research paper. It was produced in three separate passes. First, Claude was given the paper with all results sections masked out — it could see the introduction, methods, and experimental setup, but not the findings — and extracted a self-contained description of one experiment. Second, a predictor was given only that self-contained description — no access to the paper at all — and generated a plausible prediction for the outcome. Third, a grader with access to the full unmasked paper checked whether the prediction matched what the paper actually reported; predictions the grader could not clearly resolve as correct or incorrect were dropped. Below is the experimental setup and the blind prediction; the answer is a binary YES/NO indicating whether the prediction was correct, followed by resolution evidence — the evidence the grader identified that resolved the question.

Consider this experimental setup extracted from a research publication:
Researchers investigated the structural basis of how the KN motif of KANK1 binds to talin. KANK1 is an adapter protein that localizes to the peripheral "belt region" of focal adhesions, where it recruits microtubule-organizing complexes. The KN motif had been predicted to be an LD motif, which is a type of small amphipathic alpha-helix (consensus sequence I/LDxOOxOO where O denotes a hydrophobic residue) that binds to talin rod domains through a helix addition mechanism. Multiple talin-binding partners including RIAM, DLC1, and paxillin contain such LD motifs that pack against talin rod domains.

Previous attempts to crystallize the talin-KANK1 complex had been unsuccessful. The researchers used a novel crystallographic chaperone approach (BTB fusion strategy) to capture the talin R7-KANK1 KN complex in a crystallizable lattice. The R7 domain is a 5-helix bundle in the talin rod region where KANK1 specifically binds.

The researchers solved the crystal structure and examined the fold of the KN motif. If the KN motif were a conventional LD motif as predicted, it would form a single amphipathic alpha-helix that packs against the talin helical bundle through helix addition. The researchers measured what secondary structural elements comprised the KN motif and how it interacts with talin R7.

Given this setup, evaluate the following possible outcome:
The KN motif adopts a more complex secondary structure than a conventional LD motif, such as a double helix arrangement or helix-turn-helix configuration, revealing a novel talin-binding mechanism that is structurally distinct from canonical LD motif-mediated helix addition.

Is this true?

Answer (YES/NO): YES